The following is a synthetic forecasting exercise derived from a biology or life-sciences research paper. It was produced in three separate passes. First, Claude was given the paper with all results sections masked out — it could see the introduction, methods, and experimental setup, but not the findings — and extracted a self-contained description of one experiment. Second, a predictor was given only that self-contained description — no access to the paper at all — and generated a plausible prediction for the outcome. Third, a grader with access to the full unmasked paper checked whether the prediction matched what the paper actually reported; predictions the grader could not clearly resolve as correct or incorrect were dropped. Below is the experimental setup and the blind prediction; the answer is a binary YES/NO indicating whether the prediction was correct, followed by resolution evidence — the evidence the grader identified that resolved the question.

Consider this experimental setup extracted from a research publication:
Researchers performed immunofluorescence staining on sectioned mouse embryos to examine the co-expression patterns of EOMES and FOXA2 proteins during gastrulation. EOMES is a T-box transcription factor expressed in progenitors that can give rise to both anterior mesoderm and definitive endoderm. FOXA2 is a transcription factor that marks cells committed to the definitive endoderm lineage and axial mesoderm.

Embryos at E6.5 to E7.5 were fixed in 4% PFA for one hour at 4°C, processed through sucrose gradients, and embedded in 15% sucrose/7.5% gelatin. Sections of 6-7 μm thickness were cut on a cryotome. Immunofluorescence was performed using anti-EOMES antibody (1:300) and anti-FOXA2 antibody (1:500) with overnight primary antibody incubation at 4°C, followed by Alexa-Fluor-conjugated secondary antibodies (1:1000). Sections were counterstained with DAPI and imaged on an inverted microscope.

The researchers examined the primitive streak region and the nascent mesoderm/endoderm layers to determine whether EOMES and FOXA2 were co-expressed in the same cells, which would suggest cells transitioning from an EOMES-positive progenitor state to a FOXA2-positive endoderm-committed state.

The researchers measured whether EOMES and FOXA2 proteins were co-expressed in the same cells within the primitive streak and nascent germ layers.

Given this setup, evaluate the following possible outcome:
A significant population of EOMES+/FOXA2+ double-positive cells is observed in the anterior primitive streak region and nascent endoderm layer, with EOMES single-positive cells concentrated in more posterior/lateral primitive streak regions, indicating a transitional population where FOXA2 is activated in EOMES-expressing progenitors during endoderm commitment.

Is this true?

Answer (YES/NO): NO